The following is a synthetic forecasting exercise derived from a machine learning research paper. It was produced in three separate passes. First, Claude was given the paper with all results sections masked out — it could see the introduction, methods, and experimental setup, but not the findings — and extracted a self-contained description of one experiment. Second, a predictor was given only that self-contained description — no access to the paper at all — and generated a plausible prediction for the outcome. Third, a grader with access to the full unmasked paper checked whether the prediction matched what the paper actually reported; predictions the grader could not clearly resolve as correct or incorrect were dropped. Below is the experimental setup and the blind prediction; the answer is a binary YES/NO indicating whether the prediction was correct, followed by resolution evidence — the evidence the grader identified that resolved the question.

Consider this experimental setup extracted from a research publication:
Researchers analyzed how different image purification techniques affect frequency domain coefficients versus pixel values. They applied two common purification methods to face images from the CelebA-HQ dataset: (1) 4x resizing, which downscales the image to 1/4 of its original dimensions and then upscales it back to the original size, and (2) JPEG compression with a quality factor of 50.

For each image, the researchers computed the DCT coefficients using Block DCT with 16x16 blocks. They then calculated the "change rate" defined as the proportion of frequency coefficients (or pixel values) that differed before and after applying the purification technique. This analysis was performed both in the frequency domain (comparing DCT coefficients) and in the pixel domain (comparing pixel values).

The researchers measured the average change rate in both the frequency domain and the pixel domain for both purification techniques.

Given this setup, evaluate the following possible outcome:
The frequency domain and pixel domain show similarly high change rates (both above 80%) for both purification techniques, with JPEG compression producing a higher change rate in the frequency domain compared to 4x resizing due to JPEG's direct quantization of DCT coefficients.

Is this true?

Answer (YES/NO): NO